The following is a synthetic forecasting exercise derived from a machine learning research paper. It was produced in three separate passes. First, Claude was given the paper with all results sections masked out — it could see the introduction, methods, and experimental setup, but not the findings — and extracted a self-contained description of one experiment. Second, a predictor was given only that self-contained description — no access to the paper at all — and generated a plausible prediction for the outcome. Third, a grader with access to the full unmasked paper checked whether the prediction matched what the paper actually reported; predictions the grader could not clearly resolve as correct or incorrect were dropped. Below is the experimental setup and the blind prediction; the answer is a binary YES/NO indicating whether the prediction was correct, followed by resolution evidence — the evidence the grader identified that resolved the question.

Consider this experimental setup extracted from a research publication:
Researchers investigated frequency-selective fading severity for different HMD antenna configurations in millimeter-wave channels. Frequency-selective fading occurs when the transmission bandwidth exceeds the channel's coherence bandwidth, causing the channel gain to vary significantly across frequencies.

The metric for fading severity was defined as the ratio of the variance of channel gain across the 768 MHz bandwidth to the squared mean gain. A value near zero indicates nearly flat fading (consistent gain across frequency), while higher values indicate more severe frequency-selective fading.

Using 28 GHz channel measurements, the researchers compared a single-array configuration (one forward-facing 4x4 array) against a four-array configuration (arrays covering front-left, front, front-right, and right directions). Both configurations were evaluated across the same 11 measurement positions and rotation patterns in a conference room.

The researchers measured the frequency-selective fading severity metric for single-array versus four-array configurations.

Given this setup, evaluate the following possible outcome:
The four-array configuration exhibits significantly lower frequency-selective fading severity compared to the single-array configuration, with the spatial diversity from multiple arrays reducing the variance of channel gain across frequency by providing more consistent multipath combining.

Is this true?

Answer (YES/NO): YES